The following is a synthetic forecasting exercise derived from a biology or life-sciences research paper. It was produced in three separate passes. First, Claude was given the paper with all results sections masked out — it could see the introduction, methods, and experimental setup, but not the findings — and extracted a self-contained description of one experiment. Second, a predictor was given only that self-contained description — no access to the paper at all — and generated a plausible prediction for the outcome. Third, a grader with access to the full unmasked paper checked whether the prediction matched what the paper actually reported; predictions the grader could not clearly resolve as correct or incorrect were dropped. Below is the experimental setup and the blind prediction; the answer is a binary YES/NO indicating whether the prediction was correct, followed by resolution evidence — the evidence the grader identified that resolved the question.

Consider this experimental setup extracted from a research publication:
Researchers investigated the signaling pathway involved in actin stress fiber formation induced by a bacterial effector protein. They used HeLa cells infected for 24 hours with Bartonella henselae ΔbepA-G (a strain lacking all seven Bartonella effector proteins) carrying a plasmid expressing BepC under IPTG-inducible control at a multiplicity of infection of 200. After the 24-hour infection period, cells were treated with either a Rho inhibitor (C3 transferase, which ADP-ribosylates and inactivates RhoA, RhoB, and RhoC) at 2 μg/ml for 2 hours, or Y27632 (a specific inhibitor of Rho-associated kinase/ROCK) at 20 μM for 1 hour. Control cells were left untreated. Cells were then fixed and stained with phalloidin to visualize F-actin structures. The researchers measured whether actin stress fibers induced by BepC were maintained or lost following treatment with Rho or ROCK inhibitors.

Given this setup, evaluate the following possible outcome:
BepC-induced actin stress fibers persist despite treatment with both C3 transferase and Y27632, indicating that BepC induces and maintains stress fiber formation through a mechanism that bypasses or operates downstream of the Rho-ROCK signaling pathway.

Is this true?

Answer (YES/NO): NO